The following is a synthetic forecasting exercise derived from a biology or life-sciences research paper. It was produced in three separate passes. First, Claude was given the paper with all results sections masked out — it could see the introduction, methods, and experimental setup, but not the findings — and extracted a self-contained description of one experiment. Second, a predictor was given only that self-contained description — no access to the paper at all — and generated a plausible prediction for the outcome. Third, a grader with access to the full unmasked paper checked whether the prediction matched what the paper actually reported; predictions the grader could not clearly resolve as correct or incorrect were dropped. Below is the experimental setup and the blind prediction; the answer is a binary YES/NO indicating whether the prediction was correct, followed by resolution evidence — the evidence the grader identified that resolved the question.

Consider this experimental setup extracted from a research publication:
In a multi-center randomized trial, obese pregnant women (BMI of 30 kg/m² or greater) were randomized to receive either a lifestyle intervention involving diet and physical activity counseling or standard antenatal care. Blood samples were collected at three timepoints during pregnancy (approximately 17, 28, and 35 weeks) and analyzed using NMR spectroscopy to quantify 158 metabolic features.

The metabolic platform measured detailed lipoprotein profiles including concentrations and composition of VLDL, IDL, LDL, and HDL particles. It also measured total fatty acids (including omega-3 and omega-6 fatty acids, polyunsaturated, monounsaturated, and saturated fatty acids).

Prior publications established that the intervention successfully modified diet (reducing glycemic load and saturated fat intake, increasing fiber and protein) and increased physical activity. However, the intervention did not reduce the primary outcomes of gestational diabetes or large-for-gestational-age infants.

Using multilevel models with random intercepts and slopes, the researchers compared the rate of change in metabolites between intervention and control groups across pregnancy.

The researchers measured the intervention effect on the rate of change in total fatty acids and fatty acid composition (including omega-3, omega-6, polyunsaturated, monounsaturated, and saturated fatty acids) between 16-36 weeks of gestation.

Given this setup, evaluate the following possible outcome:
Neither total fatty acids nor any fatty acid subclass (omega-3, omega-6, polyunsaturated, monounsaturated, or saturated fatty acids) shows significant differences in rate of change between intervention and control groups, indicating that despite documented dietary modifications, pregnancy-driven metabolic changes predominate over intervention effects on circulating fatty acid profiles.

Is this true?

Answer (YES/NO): NO